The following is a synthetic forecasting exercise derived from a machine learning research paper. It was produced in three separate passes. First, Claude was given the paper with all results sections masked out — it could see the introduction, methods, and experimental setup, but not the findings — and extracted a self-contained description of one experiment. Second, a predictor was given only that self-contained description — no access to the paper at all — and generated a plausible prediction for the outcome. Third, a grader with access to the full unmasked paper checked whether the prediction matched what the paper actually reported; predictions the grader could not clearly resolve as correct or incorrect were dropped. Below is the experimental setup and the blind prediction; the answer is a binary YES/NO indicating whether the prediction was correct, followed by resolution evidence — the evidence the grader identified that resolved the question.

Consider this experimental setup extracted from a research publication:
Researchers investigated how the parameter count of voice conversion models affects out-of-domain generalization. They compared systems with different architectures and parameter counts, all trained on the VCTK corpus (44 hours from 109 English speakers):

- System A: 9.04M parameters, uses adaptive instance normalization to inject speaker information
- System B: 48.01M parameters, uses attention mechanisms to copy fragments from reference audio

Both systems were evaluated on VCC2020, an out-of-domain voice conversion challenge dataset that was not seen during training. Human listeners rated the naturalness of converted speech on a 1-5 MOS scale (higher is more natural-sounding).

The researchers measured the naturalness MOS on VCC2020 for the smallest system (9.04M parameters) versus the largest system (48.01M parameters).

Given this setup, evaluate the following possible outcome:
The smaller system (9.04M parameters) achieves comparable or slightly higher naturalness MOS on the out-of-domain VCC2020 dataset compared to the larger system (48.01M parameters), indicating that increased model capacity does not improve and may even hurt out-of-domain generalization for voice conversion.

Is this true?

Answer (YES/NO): YES